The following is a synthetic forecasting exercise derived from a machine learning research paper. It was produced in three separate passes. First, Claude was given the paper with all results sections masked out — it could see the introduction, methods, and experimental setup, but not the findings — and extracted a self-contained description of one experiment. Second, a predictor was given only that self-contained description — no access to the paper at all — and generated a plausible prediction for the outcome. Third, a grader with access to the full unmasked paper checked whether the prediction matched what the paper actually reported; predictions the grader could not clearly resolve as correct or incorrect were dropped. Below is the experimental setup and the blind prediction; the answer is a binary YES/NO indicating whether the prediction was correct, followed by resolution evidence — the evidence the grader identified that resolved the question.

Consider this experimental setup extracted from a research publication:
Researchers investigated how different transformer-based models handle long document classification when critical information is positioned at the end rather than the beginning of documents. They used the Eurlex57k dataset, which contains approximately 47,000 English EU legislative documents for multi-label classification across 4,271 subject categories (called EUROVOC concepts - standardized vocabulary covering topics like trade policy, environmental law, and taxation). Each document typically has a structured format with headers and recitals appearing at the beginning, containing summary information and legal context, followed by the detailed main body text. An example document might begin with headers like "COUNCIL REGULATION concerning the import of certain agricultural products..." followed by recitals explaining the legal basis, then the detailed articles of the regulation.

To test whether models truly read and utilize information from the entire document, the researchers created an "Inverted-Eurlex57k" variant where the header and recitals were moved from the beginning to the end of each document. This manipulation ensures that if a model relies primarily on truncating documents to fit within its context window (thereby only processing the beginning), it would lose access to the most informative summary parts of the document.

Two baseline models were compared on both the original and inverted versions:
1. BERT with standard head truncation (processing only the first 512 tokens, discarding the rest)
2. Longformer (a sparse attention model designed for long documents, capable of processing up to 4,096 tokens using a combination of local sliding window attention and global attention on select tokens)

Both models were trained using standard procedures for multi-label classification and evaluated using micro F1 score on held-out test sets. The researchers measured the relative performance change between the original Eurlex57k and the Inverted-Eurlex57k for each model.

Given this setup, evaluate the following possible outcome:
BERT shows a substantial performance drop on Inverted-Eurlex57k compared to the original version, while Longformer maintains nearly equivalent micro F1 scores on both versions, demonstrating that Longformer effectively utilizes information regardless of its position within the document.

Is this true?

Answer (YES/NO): NO